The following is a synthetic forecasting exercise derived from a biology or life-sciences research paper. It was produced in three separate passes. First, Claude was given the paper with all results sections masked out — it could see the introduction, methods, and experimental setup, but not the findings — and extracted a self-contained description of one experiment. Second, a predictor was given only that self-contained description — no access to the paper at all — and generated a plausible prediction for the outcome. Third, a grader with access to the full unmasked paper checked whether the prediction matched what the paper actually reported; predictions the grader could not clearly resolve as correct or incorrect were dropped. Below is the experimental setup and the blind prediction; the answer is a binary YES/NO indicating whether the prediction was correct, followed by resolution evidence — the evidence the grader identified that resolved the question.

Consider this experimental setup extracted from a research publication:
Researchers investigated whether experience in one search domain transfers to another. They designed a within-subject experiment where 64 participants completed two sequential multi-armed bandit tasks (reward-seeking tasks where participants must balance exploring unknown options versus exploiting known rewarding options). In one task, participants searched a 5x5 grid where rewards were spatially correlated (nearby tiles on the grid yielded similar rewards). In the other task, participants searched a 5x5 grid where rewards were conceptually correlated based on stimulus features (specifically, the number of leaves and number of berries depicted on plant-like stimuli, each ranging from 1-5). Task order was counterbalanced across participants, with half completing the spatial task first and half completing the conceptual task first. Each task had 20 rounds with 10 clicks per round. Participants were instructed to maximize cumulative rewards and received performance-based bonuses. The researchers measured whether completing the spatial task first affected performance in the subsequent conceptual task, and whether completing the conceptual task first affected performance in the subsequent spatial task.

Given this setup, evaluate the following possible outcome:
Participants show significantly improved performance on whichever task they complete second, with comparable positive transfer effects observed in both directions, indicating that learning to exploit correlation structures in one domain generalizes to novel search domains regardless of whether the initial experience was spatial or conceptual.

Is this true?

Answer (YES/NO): NO